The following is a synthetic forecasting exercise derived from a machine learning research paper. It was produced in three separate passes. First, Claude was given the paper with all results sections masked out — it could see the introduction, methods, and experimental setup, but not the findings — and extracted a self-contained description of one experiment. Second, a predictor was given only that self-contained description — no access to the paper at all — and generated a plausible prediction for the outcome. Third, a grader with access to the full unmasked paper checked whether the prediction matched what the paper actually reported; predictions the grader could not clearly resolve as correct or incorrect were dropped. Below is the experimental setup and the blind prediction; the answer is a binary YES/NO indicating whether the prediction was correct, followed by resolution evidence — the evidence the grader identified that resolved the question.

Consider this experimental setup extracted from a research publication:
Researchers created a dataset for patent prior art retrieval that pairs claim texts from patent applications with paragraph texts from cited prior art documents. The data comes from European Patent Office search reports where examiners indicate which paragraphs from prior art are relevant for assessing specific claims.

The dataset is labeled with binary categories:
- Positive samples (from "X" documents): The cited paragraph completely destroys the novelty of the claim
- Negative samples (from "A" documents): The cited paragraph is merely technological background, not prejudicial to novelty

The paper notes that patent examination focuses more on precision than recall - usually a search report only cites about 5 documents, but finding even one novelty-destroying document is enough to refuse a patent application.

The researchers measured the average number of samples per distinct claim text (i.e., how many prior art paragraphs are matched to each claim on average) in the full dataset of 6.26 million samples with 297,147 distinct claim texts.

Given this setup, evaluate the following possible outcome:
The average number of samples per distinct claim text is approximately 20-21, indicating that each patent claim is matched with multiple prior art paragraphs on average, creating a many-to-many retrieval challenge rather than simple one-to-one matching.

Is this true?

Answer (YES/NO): YES